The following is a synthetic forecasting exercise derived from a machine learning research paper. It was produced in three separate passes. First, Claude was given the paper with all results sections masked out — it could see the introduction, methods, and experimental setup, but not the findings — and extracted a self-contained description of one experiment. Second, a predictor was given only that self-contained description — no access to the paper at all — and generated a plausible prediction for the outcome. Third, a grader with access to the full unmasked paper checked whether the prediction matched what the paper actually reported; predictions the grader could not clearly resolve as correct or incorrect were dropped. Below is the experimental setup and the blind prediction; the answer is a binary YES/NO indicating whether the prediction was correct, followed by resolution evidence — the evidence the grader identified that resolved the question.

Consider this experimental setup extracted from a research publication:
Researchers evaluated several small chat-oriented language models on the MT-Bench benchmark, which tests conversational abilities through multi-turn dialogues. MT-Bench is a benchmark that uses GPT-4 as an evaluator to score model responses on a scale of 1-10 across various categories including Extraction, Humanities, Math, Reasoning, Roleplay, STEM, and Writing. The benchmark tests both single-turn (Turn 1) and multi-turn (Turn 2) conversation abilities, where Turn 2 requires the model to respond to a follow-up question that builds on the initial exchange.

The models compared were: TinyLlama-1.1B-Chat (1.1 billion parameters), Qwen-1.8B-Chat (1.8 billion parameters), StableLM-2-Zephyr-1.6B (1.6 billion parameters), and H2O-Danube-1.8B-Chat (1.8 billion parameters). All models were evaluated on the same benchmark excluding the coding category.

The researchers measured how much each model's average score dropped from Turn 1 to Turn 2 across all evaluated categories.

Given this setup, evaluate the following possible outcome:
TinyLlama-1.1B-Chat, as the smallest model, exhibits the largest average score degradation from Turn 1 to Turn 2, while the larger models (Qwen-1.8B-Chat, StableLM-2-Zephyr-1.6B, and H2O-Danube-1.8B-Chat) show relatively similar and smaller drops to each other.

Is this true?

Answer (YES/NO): NO